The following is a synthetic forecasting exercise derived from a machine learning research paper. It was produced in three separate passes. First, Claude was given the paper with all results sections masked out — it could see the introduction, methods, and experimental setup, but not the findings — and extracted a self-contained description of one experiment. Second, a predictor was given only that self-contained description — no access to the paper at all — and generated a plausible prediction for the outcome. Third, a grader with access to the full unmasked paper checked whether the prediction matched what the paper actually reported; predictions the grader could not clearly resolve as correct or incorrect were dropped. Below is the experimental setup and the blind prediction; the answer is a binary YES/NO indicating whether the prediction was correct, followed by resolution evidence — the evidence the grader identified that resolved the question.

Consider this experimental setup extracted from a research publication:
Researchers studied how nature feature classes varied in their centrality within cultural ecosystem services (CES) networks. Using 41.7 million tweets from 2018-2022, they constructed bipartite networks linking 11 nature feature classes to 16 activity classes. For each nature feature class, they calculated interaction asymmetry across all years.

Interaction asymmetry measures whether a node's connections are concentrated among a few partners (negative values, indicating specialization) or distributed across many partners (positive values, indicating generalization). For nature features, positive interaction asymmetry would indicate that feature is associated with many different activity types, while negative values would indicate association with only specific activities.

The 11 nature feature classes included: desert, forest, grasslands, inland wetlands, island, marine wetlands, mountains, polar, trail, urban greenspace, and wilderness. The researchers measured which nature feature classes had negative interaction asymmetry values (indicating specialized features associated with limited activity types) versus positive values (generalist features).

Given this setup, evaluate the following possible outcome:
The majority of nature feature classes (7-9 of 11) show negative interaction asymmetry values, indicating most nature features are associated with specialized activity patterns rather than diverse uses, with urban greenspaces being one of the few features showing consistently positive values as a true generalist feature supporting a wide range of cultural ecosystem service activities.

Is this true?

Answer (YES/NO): NO